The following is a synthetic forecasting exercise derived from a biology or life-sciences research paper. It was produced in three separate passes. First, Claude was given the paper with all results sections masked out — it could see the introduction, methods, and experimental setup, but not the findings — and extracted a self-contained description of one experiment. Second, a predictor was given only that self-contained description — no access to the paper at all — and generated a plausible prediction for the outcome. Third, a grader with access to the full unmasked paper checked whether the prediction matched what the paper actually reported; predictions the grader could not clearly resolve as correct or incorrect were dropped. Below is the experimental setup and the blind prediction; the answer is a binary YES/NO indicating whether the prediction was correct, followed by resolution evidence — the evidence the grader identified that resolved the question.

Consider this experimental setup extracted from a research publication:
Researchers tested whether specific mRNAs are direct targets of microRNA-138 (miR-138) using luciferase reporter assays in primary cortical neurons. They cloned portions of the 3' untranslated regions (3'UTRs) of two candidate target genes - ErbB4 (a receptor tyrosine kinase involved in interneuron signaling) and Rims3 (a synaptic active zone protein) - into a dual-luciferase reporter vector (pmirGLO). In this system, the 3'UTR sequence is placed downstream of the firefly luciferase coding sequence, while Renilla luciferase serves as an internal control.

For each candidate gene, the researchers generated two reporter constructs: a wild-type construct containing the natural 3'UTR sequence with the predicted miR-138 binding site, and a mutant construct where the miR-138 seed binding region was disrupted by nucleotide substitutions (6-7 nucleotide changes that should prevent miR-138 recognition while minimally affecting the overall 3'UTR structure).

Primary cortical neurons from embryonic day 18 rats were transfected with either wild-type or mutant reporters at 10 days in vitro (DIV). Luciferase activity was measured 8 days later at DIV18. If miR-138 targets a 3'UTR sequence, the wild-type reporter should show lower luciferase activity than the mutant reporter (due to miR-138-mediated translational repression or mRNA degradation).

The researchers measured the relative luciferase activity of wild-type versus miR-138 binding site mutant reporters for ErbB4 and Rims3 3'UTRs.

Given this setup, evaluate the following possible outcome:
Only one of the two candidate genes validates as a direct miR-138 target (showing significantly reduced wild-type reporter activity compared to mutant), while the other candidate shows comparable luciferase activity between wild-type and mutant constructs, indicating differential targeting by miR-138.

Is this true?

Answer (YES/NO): NO